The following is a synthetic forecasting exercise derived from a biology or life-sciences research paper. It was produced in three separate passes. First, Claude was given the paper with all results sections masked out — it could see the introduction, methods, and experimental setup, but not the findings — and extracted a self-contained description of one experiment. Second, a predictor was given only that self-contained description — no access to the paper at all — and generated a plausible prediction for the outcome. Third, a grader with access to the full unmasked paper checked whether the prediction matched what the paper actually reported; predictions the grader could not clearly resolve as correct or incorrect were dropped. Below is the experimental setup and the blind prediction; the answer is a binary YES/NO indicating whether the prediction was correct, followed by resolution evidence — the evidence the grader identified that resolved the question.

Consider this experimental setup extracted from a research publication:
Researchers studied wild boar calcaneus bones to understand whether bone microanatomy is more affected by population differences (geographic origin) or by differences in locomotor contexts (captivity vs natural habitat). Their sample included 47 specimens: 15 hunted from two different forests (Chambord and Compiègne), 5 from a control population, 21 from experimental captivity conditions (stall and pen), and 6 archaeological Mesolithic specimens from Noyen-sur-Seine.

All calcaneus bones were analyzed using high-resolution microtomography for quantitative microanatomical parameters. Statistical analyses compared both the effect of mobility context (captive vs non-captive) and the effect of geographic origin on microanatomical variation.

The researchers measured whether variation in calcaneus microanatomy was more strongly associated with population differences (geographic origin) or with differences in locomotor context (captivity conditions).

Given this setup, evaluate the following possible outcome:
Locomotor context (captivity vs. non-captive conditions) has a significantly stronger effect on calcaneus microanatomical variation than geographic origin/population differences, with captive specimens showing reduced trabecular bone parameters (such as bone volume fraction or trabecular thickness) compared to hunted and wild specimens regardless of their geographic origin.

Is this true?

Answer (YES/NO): NO